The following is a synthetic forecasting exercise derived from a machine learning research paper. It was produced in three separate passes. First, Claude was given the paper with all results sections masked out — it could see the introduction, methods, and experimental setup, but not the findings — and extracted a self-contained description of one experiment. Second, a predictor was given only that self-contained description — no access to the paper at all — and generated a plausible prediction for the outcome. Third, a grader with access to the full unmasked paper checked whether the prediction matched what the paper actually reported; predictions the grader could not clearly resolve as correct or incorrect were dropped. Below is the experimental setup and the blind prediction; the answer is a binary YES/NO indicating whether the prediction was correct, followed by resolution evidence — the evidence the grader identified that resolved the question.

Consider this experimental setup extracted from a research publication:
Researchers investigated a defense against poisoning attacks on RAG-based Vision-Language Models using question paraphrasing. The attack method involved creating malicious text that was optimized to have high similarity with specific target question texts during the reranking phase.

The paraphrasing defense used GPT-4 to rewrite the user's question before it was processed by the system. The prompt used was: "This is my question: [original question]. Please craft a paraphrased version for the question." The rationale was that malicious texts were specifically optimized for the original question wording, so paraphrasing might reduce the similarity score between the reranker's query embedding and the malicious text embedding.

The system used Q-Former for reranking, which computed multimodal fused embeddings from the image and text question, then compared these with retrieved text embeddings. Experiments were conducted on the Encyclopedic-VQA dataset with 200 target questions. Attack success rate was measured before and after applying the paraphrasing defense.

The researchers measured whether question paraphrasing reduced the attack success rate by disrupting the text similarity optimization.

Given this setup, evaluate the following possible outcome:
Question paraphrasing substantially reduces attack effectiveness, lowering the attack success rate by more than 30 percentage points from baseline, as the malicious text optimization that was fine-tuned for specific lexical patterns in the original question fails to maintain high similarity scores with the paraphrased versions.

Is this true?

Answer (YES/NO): NO